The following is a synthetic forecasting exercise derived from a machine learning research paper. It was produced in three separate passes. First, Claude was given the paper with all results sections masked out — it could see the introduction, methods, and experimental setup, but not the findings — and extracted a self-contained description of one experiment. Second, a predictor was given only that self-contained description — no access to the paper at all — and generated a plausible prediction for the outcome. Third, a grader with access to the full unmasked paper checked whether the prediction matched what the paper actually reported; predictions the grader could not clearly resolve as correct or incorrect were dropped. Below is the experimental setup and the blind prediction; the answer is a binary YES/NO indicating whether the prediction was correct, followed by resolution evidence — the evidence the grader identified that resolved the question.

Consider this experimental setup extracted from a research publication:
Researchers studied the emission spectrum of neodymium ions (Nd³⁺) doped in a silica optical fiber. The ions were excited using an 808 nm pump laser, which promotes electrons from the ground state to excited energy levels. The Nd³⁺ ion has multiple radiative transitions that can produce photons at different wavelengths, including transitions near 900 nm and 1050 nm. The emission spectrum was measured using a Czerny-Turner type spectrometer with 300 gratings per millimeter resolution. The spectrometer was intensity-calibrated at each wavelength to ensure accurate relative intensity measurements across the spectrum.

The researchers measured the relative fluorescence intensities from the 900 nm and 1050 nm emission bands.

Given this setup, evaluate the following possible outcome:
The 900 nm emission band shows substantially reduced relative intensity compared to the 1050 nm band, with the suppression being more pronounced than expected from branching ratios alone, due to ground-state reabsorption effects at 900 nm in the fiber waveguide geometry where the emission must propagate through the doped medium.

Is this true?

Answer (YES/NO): NO